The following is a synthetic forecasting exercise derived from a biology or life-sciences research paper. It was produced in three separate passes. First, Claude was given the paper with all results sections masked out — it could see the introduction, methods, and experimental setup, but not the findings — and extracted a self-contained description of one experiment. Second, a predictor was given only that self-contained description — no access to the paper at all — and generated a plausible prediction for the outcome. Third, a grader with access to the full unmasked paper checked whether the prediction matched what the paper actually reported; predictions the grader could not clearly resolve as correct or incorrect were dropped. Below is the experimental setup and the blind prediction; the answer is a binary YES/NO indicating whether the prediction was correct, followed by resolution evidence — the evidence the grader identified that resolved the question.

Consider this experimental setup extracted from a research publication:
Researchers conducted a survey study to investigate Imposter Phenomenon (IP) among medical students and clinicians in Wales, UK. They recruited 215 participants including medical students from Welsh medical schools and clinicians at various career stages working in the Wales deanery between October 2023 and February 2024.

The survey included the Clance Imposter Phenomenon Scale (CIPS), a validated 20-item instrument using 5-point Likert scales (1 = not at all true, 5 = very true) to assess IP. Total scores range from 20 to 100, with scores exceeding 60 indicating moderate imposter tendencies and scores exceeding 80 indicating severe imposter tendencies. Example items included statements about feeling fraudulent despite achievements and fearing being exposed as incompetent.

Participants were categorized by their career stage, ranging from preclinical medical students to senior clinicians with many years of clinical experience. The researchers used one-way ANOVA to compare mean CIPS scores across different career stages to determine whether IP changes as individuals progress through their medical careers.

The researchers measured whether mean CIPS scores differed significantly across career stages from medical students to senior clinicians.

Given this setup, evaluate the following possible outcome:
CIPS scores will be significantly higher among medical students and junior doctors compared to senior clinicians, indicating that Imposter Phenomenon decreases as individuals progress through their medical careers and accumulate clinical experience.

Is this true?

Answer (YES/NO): NO